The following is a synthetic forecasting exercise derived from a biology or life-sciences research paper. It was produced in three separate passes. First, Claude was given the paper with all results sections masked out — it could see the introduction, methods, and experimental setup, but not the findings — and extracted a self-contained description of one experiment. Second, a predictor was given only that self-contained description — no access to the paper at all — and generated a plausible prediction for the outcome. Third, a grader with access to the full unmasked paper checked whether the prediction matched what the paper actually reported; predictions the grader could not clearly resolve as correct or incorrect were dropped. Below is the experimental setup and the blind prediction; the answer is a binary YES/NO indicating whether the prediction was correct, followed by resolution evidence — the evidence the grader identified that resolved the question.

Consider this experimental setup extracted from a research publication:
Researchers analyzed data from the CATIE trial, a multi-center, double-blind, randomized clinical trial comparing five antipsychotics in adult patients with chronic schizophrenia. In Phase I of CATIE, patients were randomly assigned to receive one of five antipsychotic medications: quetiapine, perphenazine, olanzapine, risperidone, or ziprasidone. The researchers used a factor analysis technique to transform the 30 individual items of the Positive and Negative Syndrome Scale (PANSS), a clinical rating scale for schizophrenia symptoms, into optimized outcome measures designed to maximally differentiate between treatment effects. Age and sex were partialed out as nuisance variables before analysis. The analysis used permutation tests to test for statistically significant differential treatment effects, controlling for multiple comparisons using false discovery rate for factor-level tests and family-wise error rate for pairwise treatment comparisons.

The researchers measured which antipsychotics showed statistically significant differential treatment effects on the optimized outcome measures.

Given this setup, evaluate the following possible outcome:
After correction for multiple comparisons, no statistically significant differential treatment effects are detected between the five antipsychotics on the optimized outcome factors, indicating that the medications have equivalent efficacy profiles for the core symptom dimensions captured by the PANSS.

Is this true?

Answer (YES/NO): NO